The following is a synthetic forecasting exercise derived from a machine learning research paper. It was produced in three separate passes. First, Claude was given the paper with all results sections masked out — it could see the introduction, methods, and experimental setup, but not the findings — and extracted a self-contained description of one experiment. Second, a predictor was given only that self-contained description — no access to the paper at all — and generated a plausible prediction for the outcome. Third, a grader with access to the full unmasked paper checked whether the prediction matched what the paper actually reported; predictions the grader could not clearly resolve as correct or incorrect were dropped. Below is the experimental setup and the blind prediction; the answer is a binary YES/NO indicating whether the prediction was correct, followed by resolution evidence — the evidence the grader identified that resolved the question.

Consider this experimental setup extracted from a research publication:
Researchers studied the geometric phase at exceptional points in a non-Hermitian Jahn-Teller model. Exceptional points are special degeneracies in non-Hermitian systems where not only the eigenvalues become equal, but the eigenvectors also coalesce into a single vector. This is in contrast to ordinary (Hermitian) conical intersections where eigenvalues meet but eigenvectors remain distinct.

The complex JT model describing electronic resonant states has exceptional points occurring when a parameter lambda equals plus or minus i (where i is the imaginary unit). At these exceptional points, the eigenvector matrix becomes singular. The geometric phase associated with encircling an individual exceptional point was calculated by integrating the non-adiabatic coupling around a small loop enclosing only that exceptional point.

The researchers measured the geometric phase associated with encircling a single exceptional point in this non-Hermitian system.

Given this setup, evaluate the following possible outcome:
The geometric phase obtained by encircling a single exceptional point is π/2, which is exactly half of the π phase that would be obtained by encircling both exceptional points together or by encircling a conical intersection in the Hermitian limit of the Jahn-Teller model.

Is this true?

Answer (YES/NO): YES